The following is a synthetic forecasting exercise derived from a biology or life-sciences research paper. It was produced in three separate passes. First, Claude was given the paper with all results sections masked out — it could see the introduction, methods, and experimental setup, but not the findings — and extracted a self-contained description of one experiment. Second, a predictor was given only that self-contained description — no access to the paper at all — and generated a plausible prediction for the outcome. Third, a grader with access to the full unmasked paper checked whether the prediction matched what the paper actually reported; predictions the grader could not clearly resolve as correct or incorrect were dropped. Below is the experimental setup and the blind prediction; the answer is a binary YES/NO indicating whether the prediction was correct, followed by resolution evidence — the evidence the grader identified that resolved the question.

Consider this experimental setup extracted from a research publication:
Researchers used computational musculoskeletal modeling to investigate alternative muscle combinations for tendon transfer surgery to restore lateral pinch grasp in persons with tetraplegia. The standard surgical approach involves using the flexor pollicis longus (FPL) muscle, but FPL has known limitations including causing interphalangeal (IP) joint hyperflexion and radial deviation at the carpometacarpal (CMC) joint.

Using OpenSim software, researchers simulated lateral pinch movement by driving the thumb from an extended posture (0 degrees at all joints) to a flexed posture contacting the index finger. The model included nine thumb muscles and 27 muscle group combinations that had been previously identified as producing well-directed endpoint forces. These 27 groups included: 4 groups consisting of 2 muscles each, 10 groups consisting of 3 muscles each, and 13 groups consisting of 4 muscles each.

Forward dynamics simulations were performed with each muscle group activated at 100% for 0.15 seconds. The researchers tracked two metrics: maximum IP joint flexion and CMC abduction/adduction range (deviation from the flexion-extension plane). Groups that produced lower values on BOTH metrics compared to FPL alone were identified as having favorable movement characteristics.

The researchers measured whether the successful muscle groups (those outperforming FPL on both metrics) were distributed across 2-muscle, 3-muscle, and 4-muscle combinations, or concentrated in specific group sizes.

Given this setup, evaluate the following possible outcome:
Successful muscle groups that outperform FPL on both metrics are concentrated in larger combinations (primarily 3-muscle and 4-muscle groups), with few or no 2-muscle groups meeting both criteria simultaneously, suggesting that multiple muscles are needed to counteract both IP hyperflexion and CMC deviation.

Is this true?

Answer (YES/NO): YES